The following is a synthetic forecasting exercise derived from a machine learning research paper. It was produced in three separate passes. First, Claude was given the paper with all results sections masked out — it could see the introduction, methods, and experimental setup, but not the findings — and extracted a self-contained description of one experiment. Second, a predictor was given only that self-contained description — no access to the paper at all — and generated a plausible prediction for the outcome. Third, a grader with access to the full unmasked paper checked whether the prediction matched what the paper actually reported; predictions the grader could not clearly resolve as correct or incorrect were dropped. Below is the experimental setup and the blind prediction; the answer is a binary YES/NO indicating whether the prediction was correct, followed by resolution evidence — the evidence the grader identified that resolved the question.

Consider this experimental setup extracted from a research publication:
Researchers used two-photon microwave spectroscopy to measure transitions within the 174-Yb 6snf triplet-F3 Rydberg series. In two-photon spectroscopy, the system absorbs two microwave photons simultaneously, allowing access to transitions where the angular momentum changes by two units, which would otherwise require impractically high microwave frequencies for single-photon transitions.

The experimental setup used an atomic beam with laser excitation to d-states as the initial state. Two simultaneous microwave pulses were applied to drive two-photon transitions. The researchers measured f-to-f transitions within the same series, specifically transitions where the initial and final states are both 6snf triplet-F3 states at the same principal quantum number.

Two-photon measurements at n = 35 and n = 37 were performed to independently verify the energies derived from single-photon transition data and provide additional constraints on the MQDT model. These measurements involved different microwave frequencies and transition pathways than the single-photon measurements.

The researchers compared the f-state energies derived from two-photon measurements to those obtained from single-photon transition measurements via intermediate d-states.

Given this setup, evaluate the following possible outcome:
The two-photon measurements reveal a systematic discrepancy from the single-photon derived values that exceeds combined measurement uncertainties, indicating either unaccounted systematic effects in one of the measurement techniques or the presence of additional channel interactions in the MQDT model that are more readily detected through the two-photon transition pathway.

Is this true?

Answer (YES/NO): NO